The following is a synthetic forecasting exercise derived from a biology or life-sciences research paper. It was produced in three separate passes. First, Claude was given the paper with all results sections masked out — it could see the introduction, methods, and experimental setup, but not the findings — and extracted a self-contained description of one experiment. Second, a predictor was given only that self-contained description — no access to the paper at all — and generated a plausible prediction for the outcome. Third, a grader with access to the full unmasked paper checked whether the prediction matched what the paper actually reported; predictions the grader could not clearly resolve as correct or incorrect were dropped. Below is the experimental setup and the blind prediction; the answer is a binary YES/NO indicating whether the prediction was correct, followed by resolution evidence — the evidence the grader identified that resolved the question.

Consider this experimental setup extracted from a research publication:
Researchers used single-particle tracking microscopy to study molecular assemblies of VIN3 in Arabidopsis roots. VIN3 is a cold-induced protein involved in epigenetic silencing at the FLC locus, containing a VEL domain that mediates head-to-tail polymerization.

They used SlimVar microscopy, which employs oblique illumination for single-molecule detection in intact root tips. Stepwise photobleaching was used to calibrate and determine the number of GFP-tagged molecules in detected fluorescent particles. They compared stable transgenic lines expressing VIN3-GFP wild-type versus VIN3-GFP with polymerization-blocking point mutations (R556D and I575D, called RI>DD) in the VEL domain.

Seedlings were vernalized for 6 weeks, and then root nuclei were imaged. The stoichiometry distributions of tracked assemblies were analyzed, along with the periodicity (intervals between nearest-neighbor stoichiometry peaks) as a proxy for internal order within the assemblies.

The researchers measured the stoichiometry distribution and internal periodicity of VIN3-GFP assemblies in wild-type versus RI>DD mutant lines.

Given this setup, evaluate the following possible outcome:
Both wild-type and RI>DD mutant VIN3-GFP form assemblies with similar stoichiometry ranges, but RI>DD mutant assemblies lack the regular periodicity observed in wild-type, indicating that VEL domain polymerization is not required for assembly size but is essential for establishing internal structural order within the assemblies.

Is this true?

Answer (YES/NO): NO